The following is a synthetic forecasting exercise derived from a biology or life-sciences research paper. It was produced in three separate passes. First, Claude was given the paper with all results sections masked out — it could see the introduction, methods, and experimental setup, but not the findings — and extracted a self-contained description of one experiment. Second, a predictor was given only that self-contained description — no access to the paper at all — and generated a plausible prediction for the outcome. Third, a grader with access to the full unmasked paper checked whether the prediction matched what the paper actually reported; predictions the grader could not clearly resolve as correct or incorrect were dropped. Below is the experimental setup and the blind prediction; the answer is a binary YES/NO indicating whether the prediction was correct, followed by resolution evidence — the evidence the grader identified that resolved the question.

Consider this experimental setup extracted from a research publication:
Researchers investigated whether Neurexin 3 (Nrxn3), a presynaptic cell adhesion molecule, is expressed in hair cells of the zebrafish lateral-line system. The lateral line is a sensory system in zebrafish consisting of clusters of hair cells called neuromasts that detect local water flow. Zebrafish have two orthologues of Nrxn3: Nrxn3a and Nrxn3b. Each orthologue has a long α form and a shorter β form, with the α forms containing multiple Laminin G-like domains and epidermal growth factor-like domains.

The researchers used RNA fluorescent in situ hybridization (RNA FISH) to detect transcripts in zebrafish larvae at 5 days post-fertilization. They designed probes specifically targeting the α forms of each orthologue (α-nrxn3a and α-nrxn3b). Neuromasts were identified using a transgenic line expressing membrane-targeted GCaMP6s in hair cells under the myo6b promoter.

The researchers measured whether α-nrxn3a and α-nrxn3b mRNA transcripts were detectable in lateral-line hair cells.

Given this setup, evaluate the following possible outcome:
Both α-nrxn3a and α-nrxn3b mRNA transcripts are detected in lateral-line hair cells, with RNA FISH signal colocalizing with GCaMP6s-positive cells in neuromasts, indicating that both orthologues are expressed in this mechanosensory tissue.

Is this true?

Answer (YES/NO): YES